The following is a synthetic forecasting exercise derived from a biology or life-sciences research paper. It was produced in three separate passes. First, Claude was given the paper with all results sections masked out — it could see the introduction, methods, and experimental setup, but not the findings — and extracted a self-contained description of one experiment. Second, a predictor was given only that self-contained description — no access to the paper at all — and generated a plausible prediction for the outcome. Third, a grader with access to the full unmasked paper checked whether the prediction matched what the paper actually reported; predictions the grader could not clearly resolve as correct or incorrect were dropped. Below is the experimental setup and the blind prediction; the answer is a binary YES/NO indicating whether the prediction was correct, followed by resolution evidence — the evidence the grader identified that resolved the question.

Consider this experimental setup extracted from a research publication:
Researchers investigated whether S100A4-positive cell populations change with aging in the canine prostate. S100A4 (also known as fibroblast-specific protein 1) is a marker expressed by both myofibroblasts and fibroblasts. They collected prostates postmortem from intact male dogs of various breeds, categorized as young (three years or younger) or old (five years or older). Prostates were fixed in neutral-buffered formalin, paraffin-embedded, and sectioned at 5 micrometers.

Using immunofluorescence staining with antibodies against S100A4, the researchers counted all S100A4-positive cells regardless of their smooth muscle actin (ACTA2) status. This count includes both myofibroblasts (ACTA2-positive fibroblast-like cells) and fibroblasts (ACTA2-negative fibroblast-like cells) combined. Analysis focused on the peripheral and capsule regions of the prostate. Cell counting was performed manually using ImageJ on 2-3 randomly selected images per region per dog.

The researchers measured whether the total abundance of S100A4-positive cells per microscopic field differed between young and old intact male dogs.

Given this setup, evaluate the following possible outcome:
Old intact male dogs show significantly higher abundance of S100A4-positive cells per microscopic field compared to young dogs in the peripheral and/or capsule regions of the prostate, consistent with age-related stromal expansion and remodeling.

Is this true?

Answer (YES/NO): NO